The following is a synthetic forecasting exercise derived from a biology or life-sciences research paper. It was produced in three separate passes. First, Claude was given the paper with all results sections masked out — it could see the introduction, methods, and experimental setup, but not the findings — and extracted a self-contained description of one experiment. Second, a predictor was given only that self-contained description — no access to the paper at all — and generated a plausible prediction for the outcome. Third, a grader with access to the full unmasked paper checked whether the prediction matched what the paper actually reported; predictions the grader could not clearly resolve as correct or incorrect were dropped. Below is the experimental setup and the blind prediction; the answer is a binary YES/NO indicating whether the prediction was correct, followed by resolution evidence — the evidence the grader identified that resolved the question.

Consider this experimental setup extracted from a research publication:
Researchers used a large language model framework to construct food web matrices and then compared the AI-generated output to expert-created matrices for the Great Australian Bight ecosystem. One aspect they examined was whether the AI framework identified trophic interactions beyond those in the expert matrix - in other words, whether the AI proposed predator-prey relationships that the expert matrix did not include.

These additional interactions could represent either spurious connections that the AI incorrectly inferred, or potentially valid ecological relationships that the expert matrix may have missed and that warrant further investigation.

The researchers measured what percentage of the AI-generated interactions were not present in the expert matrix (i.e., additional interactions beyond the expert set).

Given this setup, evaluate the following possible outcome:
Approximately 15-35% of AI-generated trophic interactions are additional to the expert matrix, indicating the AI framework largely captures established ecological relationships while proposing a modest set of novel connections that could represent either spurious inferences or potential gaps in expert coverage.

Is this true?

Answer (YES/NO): NO